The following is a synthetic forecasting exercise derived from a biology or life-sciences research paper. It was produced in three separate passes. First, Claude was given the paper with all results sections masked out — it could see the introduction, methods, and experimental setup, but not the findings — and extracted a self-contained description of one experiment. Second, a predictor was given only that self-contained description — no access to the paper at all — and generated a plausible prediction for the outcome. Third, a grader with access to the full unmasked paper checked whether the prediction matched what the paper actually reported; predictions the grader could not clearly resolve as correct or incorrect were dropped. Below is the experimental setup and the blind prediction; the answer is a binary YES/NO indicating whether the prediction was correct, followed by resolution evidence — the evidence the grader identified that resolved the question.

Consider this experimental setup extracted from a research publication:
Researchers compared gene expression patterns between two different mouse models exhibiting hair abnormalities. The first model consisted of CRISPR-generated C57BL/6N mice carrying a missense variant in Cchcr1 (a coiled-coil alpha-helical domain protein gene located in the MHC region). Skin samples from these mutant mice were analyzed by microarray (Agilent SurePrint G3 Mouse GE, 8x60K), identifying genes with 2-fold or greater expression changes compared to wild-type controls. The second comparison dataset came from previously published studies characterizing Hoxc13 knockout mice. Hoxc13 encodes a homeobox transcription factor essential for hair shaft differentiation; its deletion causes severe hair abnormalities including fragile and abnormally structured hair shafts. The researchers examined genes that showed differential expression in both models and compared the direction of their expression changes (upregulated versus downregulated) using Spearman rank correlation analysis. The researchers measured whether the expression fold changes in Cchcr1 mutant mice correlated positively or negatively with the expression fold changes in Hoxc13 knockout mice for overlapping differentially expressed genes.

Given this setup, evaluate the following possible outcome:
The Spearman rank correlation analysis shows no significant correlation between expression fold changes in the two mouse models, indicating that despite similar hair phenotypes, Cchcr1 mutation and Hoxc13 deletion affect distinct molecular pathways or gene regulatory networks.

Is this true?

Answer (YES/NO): NO